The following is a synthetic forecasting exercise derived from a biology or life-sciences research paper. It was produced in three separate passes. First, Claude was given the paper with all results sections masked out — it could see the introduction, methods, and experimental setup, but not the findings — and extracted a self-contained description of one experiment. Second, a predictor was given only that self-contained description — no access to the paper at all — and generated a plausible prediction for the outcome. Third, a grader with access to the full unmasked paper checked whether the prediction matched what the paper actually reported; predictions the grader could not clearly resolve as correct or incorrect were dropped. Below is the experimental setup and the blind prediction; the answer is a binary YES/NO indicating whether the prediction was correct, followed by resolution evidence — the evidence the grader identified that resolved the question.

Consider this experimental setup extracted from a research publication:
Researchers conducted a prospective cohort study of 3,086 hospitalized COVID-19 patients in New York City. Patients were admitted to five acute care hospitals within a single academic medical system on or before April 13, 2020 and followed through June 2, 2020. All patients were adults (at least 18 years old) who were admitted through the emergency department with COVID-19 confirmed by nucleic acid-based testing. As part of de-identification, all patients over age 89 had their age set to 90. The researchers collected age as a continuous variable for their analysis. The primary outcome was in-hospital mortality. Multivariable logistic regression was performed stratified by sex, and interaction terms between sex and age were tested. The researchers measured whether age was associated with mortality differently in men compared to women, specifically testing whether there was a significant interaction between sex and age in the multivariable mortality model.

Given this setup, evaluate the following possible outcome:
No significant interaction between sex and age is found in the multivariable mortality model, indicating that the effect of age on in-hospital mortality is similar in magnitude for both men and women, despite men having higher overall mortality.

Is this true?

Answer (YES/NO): YES